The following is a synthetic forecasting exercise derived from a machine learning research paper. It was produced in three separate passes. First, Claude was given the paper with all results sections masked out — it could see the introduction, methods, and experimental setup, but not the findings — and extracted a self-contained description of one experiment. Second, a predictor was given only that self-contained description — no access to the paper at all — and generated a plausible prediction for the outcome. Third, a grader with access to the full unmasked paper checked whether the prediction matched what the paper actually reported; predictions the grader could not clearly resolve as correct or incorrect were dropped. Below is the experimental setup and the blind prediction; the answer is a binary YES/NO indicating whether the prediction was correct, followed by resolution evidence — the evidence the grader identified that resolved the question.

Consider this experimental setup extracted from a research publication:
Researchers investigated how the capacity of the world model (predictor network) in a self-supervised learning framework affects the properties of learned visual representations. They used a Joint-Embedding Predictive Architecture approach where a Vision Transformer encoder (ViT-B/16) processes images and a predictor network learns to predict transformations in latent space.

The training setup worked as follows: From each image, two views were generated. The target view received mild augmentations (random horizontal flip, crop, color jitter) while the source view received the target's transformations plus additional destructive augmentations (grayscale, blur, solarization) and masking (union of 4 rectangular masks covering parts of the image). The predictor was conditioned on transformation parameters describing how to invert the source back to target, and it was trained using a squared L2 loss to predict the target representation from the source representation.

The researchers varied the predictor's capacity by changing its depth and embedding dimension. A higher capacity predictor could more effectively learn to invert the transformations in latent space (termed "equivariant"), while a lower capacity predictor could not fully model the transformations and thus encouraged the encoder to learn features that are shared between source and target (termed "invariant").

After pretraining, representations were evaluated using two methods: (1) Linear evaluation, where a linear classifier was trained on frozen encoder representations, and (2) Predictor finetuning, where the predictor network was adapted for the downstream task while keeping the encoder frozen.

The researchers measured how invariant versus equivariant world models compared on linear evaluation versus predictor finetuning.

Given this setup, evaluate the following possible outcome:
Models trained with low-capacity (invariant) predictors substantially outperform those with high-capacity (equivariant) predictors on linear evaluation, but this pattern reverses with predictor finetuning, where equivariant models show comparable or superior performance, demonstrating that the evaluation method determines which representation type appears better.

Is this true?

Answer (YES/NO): YES